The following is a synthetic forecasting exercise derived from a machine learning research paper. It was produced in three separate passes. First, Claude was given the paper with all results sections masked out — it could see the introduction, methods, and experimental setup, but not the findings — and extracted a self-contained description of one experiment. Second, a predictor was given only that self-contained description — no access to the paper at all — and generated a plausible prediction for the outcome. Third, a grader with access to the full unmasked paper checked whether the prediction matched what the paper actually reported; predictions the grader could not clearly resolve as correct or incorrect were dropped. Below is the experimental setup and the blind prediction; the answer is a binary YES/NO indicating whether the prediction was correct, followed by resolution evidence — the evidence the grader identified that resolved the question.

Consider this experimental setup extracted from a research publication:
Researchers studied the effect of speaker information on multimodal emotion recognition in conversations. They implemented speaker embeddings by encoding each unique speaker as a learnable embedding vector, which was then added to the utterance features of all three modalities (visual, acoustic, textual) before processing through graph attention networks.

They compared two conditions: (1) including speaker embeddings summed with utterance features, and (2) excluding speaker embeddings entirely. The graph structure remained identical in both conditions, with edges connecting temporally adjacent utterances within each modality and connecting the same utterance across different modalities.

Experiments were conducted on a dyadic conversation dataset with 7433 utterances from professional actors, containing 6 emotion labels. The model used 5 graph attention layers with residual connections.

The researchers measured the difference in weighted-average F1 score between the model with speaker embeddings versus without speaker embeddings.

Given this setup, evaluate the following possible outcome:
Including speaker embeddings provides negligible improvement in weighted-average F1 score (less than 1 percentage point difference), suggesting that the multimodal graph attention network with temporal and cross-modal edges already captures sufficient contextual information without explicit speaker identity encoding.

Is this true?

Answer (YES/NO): NO